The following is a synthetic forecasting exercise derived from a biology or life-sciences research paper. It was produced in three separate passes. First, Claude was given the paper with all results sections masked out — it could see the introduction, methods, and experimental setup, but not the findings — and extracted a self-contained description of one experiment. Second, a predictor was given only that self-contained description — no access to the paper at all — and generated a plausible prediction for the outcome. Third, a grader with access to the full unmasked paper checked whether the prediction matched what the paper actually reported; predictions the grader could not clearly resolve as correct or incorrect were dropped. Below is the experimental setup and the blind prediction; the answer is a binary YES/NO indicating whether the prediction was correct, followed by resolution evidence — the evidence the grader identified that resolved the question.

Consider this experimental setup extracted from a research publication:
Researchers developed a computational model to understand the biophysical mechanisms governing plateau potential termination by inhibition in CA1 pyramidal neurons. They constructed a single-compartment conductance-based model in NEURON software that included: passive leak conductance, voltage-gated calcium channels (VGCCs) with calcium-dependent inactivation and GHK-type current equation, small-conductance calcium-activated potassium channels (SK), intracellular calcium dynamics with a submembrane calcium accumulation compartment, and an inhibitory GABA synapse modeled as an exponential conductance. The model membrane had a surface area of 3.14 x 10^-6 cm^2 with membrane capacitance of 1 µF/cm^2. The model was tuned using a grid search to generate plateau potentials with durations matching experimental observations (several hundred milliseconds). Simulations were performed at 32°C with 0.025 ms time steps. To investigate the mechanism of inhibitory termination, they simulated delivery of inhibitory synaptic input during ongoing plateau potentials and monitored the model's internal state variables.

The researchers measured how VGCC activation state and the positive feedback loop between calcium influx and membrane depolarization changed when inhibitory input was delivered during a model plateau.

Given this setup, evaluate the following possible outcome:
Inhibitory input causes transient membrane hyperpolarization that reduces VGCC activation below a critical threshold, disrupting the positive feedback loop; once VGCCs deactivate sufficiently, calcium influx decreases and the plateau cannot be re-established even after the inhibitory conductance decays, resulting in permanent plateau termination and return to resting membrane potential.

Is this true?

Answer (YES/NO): YES